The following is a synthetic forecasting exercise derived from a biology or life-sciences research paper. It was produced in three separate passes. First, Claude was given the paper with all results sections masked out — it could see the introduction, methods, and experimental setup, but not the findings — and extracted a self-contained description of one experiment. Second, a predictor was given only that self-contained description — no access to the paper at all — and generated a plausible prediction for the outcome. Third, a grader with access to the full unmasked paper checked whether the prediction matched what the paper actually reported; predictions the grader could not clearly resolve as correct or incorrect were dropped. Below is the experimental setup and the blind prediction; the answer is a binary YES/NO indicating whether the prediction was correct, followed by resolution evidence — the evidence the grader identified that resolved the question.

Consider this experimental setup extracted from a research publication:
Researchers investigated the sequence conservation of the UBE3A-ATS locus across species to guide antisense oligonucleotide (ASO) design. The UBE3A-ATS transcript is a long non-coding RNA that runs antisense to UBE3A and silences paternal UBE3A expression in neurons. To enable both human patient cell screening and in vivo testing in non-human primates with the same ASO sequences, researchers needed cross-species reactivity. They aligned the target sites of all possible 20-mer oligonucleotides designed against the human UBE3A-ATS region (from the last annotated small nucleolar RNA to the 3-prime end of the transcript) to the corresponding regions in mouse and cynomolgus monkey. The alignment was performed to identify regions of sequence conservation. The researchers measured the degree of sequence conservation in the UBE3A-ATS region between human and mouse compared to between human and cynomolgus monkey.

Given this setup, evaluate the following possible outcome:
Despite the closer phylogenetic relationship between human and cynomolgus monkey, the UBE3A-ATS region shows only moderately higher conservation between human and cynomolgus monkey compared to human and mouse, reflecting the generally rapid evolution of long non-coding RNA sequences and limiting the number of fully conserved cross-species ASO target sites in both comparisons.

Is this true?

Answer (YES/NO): NO